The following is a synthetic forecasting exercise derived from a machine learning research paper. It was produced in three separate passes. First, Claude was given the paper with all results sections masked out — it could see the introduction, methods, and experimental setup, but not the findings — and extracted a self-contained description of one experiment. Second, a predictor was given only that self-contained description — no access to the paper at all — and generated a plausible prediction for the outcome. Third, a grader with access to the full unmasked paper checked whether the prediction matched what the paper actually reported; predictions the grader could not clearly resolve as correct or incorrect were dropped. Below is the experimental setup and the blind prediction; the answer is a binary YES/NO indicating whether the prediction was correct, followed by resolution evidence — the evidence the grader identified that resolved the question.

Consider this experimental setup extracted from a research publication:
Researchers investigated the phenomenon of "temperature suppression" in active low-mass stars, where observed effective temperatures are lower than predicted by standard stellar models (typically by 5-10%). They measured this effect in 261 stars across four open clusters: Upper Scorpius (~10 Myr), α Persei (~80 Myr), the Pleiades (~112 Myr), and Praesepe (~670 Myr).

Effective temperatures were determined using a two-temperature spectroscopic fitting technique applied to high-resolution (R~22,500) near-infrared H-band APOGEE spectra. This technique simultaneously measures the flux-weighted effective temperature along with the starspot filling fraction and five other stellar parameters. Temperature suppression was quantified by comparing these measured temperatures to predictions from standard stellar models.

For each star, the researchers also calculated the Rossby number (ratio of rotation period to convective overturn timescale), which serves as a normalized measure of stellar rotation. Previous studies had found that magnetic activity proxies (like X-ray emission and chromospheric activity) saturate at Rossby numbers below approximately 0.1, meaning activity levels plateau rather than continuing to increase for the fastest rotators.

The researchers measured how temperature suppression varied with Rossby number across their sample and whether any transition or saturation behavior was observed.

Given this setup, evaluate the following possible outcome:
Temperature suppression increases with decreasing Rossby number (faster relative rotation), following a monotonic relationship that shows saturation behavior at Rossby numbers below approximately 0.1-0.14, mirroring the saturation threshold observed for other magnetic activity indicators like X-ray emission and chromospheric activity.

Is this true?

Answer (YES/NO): NO